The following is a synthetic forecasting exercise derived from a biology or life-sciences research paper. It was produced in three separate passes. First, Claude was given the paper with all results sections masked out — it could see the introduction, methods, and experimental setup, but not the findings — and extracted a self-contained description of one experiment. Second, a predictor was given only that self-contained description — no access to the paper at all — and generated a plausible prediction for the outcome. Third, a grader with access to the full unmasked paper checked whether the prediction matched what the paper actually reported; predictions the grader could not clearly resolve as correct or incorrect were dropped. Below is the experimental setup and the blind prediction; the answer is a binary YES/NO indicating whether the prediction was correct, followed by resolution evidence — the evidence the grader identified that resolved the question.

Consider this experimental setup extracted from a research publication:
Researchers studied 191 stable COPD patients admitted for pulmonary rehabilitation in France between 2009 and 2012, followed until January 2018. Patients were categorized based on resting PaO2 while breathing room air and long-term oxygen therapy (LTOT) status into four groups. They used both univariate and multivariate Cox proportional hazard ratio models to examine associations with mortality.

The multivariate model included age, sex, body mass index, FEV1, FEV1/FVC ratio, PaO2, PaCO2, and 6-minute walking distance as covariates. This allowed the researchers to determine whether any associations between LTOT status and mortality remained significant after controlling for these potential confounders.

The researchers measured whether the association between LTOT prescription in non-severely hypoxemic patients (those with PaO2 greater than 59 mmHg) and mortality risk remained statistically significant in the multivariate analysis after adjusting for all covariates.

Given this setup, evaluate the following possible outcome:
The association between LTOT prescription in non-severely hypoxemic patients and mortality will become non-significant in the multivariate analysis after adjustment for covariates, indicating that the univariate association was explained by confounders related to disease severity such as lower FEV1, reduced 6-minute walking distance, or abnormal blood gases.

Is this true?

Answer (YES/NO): NO